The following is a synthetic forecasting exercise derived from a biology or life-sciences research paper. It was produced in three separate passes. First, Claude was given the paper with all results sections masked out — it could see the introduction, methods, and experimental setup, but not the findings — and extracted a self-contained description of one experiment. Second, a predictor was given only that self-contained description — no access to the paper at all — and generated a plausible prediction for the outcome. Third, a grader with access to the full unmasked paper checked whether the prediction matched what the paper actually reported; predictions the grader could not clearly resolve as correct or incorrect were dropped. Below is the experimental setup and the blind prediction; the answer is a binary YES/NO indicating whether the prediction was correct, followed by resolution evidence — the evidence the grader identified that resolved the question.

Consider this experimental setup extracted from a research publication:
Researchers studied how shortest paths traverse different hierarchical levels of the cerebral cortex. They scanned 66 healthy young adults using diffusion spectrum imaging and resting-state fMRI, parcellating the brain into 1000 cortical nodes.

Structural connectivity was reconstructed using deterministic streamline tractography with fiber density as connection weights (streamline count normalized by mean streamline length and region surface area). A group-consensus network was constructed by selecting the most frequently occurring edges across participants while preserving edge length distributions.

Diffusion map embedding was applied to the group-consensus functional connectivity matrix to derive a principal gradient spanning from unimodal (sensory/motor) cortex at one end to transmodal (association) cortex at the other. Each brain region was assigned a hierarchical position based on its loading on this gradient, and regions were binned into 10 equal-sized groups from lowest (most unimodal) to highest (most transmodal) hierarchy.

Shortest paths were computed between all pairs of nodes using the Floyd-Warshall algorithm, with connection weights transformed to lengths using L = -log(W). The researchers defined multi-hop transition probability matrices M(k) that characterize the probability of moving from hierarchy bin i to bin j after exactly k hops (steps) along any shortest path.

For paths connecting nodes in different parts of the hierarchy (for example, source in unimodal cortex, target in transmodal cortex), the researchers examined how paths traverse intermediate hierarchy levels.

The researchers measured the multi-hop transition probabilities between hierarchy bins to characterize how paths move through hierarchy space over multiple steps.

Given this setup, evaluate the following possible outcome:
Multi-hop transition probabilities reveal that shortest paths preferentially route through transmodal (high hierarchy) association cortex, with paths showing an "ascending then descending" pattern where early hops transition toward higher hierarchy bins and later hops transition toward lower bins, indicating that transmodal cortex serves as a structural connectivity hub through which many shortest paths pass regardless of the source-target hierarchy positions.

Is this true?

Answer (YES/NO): NO